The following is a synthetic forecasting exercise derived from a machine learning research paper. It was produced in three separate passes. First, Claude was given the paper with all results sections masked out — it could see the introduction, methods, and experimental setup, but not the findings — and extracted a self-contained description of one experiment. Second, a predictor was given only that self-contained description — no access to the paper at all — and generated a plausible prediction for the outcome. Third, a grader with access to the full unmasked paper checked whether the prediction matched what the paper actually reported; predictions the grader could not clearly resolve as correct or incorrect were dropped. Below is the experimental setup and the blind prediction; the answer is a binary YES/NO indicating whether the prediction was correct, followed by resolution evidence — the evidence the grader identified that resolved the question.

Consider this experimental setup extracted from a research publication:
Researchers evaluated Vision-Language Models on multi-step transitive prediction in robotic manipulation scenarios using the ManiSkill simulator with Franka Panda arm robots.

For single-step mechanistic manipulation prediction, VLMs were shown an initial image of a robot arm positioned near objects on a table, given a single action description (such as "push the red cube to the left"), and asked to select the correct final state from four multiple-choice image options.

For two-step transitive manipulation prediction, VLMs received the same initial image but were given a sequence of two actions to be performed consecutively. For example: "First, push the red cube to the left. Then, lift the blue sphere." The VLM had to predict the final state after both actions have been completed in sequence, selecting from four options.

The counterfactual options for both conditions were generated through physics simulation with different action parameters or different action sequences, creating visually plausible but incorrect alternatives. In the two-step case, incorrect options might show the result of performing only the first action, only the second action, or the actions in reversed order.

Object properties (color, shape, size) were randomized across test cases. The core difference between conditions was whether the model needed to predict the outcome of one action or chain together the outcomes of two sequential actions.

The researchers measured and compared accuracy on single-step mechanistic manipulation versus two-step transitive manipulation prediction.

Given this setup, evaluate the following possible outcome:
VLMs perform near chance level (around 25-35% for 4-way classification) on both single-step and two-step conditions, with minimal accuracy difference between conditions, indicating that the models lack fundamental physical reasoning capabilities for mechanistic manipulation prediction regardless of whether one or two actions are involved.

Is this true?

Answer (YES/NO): NO